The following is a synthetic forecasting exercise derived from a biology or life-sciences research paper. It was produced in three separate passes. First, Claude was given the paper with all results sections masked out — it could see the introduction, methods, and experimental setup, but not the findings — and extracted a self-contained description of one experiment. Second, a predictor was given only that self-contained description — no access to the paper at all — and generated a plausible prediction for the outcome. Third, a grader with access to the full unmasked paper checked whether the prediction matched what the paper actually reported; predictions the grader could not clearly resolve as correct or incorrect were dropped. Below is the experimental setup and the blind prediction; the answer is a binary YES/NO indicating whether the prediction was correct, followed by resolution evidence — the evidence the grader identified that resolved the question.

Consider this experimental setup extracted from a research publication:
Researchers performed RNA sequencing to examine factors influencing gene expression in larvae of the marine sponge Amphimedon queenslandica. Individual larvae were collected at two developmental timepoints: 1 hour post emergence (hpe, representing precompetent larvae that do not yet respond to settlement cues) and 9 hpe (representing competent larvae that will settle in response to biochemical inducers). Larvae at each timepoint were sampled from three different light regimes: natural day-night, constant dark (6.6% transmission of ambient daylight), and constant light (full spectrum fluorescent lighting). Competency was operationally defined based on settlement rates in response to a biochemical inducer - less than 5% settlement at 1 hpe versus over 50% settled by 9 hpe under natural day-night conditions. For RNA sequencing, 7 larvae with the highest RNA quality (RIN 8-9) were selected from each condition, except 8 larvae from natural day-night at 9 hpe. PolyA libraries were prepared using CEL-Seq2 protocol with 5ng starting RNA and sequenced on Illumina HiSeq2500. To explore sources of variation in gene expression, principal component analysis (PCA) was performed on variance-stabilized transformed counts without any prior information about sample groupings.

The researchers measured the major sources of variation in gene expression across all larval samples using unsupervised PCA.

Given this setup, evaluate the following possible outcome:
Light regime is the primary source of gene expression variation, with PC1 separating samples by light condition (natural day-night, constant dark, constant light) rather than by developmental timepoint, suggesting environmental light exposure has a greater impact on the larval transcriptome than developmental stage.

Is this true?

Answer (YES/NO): NO